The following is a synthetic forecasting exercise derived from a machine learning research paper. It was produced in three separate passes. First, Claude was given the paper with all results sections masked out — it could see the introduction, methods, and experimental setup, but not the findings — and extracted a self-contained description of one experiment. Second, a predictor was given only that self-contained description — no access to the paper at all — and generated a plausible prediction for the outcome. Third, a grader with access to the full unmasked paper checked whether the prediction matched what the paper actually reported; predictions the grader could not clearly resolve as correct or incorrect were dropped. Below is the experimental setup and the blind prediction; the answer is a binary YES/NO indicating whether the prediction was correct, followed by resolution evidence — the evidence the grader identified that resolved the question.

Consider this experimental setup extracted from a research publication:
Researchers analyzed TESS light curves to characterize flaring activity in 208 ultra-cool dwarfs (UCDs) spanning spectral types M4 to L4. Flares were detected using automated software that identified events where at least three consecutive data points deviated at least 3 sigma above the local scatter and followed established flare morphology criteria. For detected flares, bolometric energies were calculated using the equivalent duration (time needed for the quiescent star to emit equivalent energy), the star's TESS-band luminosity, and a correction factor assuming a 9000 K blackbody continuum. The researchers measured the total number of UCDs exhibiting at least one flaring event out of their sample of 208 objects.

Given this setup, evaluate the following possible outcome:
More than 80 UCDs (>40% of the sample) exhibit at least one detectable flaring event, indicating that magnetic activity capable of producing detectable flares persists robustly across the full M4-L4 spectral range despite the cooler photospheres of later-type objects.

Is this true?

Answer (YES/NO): NO